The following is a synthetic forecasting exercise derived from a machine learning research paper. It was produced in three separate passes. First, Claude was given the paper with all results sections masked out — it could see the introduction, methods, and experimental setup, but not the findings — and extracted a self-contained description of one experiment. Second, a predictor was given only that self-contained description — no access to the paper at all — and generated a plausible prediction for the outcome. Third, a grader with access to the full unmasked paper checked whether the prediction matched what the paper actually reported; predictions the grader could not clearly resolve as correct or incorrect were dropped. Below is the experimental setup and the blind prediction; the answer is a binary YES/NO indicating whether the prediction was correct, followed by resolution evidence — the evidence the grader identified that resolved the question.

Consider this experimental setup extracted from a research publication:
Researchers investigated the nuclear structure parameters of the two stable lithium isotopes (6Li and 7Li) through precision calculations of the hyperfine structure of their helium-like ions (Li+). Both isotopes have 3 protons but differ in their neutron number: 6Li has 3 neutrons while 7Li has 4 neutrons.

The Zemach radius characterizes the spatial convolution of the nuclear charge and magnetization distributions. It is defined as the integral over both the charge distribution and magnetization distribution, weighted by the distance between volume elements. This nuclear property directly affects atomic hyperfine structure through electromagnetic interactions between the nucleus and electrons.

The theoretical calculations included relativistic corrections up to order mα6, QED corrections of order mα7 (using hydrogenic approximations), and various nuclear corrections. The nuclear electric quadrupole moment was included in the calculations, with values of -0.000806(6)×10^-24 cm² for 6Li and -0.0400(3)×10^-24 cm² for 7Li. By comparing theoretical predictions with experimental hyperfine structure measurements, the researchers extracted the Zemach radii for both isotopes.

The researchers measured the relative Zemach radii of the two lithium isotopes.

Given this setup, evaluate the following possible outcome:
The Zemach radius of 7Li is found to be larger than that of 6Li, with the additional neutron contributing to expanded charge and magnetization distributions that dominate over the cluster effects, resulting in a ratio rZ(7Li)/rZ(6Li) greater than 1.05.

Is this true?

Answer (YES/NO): YES